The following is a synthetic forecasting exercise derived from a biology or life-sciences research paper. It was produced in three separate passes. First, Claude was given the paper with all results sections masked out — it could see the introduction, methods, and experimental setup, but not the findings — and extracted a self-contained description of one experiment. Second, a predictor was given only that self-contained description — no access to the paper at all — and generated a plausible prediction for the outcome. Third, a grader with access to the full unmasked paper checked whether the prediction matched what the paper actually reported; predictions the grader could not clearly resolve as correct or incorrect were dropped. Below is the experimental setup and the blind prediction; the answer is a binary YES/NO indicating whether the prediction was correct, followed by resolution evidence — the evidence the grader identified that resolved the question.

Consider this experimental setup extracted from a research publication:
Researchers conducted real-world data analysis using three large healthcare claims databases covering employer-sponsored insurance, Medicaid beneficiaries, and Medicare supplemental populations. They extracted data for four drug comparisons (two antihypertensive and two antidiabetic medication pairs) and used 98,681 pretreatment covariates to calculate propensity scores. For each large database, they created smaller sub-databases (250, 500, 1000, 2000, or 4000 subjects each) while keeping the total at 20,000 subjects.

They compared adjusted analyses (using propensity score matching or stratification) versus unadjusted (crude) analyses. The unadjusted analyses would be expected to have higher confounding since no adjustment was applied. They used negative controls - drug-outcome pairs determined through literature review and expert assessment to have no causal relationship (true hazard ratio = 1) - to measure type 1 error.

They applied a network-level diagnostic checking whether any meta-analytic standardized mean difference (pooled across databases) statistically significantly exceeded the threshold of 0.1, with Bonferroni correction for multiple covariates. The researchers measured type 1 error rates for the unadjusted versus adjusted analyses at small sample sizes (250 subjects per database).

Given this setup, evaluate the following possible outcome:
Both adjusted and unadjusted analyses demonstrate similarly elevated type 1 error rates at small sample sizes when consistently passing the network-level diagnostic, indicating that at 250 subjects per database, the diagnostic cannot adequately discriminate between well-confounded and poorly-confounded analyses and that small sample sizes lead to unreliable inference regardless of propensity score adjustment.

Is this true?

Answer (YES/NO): NO